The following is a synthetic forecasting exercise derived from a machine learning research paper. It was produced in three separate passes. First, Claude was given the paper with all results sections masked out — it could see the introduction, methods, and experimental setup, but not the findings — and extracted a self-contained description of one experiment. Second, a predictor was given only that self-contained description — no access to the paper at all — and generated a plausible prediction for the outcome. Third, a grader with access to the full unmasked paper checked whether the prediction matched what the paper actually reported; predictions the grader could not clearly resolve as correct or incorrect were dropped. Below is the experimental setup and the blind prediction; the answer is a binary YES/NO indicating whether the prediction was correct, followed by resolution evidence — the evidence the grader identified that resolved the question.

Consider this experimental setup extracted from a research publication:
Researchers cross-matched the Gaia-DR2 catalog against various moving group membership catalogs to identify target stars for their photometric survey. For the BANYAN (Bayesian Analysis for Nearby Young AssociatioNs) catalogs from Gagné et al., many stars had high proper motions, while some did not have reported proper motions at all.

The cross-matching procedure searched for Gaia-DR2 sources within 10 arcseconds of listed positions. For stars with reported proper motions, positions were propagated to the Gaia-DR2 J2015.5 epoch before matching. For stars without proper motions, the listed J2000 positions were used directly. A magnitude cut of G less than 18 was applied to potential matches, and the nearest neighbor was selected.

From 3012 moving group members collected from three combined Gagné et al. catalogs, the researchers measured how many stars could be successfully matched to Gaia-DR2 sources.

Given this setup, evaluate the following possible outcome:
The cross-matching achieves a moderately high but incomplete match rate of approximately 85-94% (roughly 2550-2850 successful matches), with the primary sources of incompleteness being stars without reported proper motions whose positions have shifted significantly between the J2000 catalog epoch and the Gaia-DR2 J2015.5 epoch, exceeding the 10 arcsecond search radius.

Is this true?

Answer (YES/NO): YES